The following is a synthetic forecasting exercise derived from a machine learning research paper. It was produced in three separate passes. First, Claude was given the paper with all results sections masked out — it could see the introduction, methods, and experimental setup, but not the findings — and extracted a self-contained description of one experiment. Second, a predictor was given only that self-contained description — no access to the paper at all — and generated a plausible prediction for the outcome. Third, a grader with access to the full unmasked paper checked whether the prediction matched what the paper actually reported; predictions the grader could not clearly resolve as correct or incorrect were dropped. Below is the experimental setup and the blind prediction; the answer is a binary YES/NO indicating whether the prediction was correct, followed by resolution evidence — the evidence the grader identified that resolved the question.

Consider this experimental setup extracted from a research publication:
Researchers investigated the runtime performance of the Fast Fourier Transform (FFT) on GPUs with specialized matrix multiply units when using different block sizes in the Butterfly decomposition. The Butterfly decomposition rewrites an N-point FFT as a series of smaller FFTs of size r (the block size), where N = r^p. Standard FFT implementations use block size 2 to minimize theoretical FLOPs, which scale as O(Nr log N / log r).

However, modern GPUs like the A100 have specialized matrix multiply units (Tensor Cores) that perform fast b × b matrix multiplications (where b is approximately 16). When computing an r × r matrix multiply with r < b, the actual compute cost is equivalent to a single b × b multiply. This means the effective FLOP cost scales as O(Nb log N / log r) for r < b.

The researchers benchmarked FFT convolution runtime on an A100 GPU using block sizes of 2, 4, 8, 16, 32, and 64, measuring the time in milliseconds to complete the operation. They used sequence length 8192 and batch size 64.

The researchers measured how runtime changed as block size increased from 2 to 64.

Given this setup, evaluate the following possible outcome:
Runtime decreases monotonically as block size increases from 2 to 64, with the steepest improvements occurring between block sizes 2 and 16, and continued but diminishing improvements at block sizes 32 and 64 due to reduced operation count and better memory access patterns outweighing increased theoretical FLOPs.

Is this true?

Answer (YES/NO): NO